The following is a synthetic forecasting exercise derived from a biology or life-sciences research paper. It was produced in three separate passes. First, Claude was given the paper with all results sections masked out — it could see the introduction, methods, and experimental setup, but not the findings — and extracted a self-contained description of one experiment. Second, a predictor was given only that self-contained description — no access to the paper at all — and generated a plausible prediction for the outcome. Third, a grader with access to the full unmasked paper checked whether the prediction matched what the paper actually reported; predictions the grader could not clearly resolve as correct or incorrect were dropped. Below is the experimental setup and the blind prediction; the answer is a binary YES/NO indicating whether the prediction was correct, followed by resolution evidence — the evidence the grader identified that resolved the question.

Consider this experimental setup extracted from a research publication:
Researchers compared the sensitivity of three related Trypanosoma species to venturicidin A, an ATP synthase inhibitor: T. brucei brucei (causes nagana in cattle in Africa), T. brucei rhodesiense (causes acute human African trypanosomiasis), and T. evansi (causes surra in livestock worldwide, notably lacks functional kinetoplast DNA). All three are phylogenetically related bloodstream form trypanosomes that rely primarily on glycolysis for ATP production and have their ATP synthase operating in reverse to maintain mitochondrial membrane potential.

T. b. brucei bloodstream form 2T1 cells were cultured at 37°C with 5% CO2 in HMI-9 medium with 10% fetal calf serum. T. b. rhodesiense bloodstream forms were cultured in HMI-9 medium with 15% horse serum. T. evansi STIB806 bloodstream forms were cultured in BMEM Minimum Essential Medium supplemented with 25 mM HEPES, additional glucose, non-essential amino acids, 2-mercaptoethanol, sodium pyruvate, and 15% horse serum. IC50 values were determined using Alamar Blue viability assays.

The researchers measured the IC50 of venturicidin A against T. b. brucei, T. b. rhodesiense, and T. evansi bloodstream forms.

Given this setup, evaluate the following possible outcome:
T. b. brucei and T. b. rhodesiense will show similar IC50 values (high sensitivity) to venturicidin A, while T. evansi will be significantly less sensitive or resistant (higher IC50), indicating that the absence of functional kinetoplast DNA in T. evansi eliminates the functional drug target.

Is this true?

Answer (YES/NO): NO